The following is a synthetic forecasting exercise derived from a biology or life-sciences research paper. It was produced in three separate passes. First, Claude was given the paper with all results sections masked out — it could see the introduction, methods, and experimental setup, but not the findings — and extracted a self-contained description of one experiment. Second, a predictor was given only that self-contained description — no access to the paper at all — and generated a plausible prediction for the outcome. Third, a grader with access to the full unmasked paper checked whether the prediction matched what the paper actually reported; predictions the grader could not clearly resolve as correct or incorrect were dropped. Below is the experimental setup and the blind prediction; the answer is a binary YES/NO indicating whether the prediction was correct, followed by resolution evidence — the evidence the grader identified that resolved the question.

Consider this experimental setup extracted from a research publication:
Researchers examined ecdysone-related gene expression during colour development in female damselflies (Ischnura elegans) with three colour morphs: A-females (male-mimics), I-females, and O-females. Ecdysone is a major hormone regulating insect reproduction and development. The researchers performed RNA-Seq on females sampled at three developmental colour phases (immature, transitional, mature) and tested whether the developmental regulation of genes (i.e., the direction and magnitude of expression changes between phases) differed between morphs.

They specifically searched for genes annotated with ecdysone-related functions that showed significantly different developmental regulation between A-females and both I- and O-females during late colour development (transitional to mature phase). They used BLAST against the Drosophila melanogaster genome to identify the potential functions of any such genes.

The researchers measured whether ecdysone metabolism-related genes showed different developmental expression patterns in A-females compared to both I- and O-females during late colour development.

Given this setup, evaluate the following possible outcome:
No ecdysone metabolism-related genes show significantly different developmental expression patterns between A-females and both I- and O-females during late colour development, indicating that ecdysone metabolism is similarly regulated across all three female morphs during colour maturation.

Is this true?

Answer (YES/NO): NO